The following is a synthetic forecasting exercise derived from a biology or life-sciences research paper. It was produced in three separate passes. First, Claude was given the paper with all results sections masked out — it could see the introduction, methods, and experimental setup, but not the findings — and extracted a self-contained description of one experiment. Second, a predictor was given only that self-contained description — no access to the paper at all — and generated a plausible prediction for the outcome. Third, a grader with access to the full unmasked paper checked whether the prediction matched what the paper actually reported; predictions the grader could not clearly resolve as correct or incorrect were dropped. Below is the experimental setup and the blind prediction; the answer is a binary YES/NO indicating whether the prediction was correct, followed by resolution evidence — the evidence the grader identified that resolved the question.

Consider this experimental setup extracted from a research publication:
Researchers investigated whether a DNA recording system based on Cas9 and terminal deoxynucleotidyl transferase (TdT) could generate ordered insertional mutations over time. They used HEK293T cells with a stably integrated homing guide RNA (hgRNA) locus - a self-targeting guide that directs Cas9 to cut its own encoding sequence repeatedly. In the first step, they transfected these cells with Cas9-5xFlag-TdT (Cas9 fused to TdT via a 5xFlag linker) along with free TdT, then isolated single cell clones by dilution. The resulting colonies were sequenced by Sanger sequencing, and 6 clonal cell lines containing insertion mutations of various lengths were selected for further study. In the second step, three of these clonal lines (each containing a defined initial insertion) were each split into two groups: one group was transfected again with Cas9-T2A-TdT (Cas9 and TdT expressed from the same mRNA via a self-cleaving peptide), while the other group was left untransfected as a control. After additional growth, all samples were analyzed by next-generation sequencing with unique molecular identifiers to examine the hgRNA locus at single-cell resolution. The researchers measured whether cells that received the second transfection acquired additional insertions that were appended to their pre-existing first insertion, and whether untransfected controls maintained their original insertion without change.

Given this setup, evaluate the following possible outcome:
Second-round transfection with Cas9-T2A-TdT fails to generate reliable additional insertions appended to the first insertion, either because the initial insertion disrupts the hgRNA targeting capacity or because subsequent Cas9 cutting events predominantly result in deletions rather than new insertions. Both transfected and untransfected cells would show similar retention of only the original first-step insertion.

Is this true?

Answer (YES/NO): NO